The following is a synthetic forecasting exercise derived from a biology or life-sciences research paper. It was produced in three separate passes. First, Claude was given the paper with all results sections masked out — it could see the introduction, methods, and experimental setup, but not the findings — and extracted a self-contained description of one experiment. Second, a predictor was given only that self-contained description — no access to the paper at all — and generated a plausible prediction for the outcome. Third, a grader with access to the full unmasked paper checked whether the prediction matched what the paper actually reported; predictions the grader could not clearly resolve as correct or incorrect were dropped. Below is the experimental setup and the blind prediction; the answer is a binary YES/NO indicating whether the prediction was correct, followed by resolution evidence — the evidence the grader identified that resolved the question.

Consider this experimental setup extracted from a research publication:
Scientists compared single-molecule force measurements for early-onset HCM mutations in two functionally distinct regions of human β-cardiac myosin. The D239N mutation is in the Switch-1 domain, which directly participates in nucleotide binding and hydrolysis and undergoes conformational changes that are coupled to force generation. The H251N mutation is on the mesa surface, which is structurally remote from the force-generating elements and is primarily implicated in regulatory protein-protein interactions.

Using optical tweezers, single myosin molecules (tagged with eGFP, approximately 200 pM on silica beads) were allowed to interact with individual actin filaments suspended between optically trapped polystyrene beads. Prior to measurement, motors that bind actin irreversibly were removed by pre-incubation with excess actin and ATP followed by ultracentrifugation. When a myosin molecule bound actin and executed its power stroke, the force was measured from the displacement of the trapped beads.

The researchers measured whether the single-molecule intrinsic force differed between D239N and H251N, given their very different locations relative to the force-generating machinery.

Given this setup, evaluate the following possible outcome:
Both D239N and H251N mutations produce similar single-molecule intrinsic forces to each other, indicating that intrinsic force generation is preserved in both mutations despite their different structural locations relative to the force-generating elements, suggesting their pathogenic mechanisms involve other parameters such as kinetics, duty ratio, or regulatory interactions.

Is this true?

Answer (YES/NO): NO